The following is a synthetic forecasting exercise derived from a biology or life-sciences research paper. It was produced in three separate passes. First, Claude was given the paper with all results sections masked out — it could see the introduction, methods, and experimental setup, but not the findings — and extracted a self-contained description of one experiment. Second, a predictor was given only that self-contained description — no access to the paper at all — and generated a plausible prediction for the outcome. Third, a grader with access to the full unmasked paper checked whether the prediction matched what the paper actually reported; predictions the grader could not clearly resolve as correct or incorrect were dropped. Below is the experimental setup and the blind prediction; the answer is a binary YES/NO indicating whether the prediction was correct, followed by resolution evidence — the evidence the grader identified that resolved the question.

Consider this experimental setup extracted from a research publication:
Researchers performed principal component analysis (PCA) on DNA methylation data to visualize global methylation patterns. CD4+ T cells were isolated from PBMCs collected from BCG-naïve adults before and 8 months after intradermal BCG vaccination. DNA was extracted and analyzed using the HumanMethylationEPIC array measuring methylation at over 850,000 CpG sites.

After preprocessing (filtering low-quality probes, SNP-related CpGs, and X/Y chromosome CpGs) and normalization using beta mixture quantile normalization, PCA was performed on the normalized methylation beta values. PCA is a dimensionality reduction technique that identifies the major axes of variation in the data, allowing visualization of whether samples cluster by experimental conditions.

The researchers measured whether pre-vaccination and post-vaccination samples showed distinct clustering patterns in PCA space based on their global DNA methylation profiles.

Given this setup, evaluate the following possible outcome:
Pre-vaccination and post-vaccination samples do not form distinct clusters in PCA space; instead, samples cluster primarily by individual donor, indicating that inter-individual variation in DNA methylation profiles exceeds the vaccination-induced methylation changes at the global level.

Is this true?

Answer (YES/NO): NO